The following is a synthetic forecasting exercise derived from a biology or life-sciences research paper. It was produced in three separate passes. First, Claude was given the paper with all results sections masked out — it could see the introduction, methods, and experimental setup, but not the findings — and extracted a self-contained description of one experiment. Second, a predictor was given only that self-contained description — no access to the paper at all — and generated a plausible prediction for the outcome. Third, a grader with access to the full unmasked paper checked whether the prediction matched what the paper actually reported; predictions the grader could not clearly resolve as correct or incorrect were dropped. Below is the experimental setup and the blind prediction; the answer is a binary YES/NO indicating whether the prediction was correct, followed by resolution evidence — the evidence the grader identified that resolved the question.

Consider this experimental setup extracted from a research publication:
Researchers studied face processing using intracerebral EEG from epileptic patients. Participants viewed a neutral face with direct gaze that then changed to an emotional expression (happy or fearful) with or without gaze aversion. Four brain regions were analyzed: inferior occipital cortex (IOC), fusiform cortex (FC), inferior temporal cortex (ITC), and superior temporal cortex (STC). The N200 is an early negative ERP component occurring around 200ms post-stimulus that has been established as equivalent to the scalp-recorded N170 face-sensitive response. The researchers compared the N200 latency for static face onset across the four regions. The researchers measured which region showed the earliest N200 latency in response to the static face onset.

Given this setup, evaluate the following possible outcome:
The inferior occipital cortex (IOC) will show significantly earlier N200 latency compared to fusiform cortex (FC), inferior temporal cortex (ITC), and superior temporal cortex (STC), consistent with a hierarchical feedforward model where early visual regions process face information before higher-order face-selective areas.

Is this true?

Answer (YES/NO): YES